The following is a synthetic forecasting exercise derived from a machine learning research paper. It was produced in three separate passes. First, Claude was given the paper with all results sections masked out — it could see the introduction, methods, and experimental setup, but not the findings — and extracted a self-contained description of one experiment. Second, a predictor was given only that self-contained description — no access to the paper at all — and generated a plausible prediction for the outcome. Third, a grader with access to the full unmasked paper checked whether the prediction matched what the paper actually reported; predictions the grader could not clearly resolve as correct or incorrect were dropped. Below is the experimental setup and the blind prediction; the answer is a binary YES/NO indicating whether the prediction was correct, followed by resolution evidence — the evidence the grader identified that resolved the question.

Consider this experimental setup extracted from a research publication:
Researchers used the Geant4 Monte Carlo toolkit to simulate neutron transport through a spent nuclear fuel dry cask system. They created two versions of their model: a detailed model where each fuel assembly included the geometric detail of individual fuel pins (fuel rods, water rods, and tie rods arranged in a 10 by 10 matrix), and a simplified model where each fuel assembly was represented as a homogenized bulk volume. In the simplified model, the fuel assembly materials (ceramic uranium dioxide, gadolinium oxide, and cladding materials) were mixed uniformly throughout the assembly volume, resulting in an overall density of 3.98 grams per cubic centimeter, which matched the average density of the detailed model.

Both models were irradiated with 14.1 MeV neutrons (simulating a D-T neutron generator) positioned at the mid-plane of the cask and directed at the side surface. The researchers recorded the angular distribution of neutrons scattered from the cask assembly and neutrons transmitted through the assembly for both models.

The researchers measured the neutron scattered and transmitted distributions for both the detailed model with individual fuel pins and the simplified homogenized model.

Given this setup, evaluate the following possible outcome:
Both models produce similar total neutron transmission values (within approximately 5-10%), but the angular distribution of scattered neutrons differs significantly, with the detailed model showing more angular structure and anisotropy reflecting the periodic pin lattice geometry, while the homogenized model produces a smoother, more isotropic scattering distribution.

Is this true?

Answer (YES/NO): NO